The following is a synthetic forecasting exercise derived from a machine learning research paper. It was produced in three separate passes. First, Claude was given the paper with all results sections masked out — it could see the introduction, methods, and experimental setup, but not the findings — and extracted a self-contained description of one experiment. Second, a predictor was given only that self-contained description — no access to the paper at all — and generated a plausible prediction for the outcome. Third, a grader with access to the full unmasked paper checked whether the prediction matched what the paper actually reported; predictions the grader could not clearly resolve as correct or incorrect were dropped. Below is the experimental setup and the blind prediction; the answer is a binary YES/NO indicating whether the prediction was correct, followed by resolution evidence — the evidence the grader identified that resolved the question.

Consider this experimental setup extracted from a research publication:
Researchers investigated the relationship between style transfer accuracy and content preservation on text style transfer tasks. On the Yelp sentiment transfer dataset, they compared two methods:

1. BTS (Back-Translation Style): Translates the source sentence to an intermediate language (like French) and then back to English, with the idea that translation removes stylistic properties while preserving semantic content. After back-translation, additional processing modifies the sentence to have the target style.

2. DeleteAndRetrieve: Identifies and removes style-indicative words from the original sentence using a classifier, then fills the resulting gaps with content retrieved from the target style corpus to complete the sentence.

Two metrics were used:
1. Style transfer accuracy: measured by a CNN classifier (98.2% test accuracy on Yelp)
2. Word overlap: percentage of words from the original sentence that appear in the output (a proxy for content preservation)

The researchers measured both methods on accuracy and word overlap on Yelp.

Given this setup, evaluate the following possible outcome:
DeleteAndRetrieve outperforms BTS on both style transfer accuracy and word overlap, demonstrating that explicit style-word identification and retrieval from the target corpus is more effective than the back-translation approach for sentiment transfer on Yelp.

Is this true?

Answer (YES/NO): NO